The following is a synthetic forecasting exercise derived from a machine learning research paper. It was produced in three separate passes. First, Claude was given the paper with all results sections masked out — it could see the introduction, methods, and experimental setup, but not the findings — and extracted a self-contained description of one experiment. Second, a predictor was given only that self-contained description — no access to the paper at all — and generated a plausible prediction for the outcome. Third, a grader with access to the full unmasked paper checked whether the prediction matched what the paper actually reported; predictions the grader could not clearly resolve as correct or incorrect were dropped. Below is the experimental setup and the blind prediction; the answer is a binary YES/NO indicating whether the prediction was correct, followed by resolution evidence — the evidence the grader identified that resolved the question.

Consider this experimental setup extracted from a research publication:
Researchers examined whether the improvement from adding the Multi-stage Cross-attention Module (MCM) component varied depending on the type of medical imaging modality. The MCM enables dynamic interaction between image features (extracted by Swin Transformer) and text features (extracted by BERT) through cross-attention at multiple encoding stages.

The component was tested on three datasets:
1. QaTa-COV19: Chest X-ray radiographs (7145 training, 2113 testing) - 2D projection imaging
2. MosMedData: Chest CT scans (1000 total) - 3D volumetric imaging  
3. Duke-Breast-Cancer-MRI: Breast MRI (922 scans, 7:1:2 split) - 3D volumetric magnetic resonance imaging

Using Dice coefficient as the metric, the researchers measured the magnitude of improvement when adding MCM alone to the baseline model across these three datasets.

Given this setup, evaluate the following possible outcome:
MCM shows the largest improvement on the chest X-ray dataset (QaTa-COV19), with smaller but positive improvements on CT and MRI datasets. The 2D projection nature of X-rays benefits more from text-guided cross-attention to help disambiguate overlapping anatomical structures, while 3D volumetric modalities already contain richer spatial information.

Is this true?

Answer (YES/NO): NO